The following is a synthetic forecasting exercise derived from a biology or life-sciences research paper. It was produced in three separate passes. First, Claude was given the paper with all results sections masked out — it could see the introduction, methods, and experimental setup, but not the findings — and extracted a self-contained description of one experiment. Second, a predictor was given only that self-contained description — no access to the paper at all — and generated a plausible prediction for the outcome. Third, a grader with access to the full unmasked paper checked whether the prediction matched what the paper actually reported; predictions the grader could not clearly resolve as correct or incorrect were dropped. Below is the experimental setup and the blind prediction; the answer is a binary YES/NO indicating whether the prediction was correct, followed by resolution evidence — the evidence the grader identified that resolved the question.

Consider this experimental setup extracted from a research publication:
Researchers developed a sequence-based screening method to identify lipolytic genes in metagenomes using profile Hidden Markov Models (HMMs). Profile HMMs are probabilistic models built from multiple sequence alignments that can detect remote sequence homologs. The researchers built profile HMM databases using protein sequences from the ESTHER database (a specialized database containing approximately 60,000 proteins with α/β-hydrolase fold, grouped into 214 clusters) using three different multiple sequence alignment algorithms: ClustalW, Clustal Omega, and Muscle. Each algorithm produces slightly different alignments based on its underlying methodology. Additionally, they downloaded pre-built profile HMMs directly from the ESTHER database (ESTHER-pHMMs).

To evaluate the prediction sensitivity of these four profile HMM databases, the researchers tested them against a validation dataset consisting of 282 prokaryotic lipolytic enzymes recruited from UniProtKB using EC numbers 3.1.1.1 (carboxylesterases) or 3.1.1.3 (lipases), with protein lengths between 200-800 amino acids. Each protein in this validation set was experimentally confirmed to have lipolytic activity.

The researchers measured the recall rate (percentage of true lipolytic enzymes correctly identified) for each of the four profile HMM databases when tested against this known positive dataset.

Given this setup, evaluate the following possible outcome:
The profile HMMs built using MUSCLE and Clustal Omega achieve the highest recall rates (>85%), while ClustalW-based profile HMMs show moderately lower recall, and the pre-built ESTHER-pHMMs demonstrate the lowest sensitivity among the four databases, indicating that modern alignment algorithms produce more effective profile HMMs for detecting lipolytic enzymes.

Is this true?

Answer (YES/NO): NO